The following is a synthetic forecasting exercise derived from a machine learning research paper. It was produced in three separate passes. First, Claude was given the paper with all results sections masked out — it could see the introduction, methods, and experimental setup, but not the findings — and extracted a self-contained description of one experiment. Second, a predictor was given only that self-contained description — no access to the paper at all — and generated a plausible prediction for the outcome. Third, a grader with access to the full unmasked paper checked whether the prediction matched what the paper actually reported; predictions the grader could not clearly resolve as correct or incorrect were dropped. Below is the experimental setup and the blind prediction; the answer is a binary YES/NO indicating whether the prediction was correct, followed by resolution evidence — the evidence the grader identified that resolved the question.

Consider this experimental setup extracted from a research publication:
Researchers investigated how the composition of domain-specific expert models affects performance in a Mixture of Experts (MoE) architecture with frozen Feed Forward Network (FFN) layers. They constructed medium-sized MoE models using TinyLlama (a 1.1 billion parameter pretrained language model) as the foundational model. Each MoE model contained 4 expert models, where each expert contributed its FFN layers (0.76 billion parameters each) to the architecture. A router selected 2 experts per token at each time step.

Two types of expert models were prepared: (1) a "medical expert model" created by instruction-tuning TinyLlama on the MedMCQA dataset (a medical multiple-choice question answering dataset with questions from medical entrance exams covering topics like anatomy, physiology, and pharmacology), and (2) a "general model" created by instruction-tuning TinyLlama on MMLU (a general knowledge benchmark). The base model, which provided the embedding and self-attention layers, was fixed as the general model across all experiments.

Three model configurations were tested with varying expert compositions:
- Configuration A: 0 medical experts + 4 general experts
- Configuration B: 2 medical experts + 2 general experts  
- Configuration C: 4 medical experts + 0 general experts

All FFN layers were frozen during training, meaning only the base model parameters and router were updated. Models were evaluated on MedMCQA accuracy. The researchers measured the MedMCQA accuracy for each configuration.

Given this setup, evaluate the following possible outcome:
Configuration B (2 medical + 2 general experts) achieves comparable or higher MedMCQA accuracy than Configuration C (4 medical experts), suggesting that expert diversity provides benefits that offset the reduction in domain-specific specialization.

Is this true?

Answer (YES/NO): NO